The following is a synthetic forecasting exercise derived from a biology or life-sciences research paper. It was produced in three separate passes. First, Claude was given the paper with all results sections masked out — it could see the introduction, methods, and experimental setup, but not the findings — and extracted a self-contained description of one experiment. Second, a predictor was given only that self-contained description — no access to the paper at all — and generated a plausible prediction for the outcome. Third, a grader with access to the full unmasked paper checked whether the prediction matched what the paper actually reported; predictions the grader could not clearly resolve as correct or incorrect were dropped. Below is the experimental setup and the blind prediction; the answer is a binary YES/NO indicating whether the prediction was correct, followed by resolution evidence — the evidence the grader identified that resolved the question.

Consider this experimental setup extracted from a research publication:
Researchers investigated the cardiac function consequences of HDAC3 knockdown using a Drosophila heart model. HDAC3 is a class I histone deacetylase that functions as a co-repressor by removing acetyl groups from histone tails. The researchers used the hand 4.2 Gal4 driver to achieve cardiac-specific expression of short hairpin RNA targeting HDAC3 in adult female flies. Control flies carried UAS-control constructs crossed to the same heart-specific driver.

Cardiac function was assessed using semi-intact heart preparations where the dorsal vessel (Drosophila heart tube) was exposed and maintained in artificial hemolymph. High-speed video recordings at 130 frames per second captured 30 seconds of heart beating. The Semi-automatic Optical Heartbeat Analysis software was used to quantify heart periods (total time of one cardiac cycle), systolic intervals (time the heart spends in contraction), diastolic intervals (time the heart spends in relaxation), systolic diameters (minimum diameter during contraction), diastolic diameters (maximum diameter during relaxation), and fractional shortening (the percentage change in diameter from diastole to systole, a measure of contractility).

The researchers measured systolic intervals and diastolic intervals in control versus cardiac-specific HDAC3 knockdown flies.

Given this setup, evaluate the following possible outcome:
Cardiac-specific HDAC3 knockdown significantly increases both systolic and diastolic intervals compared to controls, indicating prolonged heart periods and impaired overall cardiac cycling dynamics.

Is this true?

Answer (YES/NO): NO